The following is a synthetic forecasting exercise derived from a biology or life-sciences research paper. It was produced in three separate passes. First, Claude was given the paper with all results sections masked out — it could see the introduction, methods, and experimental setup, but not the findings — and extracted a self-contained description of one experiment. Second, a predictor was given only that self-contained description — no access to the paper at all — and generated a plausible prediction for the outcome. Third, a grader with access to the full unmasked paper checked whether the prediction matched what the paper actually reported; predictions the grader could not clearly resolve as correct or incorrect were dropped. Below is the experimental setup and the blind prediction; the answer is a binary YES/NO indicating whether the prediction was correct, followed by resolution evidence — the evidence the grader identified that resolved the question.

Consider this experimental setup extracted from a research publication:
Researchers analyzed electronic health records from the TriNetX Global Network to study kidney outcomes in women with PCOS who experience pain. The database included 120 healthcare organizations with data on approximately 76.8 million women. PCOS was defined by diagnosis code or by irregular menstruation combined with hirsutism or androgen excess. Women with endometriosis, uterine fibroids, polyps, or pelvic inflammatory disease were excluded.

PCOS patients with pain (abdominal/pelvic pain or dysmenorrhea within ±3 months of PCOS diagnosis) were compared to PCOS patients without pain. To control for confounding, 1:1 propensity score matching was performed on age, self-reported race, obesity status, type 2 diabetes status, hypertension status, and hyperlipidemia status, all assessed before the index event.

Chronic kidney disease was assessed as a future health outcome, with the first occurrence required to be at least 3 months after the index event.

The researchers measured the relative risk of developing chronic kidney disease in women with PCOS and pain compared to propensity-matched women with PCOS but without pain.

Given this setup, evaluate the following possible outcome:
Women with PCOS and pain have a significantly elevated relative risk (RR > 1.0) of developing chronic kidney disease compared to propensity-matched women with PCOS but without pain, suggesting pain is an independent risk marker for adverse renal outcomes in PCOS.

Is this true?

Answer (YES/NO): YES